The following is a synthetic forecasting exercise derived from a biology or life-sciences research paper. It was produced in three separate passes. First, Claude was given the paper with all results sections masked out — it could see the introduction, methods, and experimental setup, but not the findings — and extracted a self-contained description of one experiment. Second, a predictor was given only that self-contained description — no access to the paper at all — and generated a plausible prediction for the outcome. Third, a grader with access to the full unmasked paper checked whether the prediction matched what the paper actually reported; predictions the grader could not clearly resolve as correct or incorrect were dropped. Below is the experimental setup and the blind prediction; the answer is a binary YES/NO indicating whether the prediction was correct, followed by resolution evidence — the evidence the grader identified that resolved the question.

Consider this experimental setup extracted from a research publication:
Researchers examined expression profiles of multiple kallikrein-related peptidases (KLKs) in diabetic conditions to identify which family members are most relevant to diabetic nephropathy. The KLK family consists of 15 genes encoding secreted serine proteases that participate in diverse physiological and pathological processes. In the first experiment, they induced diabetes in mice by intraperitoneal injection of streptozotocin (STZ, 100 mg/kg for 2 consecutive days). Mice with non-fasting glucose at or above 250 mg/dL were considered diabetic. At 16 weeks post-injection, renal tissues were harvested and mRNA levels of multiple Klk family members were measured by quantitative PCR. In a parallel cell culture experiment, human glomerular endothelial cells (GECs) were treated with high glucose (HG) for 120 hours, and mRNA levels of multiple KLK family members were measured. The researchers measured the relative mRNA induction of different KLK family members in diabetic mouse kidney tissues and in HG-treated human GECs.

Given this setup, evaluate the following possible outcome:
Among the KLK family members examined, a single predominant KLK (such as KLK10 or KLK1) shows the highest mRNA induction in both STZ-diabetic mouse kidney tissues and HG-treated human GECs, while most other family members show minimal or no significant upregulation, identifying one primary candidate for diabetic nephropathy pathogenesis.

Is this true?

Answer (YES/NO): NO